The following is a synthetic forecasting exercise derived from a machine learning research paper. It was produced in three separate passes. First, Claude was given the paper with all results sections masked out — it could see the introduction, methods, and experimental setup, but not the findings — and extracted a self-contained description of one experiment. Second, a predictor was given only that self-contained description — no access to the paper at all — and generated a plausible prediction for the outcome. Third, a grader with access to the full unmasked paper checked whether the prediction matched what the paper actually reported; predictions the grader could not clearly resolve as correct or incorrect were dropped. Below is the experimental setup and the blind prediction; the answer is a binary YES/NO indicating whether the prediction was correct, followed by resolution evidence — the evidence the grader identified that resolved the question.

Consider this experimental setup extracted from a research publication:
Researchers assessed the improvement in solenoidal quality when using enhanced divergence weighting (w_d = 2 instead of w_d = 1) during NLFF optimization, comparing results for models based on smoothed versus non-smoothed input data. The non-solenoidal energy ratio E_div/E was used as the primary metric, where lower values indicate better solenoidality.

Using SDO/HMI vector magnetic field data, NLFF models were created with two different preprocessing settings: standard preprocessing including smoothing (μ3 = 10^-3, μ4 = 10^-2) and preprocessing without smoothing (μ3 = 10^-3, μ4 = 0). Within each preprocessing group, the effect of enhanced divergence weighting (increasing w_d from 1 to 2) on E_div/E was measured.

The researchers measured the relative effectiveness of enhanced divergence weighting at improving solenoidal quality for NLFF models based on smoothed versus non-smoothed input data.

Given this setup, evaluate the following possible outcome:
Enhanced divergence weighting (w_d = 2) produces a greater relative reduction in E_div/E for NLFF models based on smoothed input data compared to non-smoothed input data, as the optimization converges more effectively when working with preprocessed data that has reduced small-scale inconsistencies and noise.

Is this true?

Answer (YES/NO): NO